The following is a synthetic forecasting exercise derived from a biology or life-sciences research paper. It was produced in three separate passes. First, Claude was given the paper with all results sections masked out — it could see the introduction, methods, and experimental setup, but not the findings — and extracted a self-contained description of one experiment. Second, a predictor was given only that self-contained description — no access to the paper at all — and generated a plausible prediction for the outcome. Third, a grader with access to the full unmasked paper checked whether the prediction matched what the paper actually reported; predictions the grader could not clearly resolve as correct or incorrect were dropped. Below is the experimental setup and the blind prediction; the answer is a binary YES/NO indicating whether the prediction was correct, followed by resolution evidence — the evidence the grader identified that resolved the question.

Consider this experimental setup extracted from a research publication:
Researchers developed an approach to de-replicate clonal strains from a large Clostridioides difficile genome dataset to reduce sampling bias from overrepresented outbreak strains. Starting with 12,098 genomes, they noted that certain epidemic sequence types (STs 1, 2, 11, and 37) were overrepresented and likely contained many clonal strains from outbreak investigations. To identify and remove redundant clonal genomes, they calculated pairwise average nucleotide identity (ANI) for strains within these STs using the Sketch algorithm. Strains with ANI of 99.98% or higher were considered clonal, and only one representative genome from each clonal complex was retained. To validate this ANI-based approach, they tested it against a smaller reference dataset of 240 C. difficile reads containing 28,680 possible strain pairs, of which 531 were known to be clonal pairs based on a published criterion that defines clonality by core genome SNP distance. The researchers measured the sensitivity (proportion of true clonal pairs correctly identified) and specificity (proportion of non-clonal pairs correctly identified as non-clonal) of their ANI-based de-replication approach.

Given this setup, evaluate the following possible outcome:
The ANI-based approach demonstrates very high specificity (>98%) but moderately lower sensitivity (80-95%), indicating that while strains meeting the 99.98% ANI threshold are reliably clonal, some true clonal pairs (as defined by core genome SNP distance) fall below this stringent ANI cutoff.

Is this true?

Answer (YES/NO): NO